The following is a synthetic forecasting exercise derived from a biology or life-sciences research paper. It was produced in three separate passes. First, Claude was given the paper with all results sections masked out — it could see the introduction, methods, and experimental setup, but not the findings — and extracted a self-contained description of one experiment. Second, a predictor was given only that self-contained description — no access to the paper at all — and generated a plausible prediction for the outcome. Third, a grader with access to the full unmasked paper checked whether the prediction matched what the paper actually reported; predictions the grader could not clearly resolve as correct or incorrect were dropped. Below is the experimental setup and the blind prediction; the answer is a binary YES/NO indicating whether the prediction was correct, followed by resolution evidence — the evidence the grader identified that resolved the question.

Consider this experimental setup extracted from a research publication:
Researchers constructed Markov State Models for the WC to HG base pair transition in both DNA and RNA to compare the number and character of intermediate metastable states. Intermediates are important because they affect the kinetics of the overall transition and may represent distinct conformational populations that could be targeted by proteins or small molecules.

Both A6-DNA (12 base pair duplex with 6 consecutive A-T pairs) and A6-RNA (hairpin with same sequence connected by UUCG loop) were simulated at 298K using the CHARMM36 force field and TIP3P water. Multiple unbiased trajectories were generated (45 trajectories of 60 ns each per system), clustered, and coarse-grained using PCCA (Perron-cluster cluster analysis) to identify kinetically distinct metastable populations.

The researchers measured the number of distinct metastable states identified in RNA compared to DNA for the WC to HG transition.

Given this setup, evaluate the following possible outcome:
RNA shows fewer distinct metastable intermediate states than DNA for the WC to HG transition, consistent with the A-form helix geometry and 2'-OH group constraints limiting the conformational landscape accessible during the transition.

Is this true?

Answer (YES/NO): YES